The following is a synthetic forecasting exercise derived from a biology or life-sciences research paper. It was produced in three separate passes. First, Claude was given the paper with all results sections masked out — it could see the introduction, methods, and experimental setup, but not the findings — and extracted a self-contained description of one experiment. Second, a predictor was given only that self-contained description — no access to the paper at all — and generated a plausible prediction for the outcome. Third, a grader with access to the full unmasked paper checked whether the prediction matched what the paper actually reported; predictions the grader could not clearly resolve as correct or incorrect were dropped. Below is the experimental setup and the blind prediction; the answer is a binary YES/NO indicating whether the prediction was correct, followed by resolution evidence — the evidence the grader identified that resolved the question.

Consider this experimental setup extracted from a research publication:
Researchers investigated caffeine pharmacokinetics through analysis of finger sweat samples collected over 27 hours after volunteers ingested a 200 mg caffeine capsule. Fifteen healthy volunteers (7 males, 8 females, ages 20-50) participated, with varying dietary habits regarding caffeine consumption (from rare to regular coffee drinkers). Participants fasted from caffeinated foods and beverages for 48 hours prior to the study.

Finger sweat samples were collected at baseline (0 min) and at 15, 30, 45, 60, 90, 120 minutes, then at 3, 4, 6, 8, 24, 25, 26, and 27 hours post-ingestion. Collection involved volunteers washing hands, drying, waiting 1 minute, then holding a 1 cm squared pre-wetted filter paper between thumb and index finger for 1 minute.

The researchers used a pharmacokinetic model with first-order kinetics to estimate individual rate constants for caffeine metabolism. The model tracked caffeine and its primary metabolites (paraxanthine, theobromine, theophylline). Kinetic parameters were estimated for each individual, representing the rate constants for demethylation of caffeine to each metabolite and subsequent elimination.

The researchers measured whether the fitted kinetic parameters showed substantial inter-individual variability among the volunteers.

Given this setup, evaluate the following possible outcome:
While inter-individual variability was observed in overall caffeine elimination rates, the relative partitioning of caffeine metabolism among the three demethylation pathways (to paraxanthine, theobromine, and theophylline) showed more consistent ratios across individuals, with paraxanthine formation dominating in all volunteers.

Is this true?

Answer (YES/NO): NO